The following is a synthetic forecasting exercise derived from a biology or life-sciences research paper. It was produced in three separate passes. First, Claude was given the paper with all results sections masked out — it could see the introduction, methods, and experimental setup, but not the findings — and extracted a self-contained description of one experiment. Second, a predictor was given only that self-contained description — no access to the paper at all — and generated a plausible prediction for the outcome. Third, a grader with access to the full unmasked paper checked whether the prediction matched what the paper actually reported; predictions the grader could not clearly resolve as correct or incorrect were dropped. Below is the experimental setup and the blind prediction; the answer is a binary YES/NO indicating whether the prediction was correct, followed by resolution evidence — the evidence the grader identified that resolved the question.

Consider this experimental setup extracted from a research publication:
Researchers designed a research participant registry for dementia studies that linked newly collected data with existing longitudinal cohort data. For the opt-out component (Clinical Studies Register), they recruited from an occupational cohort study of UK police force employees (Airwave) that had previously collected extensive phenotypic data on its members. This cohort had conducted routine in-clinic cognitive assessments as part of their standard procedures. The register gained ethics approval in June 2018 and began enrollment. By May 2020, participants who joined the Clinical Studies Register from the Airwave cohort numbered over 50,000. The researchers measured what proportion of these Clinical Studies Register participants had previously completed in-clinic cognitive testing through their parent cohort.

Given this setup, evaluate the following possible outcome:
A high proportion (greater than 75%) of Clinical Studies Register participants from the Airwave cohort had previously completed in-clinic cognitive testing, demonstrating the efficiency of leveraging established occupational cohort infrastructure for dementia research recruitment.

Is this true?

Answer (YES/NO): NO